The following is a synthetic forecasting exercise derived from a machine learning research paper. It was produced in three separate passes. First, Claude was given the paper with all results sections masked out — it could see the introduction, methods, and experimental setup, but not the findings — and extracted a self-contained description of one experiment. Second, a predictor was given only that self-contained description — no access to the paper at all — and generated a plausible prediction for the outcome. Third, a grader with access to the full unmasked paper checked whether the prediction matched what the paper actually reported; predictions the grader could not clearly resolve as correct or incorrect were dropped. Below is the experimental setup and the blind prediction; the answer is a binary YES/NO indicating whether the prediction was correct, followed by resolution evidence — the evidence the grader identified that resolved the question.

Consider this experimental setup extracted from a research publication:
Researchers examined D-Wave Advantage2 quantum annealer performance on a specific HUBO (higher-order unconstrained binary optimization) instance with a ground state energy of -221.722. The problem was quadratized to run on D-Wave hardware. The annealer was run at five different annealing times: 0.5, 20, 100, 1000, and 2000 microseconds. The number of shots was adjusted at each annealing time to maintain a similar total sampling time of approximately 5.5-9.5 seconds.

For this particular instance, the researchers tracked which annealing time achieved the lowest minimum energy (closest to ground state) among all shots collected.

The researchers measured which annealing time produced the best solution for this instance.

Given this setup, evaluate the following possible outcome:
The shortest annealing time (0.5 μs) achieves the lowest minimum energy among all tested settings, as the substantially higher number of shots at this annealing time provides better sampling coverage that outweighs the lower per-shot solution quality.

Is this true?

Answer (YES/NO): NO